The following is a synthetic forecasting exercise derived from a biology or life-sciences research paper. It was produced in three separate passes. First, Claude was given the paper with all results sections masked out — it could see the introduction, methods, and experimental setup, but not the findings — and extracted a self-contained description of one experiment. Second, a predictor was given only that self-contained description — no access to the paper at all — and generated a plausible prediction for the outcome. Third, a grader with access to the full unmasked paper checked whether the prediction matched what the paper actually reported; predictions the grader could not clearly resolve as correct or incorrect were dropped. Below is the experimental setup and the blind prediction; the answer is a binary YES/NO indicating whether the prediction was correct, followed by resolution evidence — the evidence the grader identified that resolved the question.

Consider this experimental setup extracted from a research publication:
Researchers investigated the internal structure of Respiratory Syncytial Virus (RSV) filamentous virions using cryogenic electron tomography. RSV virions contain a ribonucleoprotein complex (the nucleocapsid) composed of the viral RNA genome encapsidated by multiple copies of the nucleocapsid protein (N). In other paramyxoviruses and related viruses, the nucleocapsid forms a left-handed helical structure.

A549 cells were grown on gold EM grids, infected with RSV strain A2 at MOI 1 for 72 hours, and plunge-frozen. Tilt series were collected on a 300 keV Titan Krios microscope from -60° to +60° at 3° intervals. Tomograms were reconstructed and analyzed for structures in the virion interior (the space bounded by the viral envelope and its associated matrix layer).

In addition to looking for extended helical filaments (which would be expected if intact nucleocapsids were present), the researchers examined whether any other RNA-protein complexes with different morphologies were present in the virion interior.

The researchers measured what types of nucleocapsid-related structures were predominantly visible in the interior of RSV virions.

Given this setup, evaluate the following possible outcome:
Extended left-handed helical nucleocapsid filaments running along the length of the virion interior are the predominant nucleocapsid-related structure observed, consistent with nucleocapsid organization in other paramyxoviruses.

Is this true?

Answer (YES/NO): NO